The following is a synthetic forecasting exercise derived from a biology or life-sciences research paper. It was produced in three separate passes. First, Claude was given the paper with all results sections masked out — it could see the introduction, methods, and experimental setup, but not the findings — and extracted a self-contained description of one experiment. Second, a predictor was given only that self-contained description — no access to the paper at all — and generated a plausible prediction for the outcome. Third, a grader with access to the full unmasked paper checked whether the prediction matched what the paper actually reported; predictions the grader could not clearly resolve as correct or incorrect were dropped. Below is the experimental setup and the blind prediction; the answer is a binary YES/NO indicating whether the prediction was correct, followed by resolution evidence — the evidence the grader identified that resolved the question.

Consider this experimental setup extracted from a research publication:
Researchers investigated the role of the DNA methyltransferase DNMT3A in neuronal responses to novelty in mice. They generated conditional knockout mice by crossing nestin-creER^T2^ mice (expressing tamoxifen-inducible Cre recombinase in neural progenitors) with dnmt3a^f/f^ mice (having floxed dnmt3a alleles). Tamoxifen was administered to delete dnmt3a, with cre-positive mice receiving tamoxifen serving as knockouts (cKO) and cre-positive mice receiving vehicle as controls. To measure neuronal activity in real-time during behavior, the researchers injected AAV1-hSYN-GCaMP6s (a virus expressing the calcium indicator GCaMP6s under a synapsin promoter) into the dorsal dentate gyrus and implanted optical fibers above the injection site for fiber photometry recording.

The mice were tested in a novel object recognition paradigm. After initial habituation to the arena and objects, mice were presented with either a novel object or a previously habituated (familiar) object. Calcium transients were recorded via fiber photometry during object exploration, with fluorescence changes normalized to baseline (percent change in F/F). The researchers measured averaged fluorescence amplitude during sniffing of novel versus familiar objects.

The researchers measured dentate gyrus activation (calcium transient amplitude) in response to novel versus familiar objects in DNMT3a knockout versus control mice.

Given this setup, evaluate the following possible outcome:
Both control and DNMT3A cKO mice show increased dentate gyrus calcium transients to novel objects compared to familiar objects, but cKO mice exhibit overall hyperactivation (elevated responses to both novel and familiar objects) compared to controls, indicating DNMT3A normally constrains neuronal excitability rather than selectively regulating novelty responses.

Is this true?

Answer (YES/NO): NO